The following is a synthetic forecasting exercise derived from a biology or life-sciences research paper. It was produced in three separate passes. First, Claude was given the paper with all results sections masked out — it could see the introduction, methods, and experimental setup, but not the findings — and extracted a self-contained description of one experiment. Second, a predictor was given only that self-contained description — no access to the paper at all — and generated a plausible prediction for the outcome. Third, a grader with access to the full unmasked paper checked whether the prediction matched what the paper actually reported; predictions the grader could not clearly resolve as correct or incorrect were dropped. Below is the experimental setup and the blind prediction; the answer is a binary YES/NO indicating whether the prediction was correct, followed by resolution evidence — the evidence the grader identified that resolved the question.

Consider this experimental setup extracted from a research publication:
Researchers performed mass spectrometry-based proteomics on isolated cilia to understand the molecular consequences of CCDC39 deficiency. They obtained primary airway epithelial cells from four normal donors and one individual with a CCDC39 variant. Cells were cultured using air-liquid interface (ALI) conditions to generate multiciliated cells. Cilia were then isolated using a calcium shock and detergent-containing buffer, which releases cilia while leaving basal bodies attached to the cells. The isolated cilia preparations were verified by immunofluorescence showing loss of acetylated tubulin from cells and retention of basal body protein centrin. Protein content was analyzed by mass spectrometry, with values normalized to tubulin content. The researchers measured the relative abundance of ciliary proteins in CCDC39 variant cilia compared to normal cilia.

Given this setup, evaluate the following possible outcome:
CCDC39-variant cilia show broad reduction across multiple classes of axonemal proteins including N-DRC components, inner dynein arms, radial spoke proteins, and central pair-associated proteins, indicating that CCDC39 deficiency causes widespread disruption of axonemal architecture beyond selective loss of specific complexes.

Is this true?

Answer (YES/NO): YES